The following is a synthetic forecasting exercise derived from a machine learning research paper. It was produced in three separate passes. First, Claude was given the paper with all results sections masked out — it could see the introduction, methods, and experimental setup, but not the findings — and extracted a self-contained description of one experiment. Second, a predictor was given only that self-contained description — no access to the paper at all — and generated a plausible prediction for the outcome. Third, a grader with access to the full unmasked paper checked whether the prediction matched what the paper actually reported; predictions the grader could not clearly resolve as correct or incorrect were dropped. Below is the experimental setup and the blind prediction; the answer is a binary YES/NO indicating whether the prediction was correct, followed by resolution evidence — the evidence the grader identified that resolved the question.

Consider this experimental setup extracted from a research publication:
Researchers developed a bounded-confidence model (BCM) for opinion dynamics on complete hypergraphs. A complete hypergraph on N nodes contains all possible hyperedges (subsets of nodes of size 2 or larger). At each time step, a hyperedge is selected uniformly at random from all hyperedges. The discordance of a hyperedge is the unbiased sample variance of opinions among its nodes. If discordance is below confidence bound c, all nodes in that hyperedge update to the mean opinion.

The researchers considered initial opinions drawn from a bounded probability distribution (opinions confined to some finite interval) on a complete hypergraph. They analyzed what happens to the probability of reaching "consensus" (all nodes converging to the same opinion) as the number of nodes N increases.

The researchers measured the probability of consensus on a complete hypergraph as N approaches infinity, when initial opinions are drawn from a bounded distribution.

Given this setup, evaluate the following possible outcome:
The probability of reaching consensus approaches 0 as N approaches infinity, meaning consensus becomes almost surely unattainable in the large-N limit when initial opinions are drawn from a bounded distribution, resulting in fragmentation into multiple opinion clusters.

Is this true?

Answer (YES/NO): NO